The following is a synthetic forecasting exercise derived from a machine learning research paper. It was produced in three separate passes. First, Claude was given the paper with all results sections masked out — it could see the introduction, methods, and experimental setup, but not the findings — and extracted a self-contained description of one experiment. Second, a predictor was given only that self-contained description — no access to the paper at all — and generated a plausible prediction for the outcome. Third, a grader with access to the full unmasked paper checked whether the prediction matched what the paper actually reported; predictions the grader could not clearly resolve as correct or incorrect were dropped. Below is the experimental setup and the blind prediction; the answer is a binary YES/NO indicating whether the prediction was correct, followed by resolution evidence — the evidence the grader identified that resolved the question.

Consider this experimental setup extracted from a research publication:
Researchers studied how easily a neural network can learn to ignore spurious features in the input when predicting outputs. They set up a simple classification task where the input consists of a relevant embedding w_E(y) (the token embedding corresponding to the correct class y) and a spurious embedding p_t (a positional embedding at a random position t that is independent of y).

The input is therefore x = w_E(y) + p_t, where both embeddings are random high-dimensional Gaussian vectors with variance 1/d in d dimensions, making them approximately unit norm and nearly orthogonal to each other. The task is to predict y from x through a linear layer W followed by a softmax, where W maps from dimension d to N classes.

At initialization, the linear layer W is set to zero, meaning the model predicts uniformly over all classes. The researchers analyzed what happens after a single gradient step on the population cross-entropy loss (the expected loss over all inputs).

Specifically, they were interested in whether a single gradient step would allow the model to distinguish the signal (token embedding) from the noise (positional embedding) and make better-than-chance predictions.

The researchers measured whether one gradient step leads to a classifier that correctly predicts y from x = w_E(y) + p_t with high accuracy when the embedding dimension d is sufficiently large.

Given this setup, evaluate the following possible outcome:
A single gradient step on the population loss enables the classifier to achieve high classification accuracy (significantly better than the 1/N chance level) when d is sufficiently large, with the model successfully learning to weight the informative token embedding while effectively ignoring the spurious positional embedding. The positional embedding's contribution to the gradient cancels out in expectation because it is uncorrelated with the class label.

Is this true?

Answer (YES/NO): YES